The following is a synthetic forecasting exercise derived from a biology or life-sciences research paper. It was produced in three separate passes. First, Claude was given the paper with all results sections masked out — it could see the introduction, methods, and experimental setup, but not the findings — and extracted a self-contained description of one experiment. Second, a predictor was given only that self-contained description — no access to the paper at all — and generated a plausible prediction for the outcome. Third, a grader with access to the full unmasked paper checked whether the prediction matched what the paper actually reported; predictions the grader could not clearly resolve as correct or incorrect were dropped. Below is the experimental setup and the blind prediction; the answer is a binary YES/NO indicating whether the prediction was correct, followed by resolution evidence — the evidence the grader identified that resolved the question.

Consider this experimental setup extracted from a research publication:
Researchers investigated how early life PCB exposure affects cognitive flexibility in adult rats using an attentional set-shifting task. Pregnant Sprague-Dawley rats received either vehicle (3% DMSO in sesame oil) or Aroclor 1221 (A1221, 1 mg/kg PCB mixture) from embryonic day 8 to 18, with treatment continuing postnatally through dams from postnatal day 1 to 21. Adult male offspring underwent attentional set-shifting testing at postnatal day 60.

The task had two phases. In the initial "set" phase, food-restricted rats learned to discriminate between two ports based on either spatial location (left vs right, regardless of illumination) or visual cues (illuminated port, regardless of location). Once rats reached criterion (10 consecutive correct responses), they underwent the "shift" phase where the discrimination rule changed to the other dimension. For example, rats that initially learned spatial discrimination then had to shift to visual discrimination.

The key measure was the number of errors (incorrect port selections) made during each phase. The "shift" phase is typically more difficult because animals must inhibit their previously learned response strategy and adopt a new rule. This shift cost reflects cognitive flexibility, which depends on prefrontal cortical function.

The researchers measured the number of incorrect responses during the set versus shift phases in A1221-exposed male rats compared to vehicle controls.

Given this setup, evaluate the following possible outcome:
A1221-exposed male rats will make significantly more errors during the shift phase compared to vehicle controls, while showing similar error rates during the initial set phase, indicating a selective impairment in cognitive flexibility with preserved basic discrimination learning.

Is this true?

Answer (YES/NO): NO